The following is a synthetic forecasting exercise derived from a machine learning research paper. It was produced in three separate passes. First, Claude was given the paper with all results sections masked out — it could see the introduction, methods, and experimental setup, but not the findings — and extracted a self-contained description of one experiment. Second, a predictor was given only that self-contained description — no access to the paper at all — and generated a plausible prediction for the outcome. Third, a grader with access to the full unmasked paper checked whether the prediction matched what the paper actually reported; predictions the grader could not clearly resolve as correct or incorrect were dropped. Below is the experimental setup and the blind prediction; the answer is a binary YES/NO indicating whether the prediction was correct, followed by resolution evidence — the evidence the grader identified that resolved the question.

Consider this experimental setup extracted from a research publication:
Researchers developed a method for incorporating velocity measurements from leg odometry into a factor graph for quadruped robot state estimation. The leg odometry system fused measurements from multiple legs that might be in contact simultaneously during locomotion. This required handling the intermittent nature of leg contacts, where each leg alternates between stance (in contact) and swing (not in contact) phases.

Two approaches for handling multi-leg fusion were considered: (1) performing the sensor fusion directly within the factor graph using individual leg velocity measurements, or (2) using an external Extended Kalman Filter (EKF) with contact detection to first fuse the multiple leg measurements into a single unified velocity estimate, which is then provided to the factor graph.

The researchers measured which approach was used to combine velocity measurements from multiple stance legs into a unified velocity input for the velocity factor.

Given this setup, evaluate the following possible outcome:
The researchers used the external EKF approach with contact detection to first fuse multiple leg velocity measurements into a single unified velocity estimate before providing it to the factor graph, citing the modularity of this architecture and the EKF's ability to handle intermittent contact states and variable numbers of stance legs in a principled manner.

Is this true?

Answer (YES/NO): YES